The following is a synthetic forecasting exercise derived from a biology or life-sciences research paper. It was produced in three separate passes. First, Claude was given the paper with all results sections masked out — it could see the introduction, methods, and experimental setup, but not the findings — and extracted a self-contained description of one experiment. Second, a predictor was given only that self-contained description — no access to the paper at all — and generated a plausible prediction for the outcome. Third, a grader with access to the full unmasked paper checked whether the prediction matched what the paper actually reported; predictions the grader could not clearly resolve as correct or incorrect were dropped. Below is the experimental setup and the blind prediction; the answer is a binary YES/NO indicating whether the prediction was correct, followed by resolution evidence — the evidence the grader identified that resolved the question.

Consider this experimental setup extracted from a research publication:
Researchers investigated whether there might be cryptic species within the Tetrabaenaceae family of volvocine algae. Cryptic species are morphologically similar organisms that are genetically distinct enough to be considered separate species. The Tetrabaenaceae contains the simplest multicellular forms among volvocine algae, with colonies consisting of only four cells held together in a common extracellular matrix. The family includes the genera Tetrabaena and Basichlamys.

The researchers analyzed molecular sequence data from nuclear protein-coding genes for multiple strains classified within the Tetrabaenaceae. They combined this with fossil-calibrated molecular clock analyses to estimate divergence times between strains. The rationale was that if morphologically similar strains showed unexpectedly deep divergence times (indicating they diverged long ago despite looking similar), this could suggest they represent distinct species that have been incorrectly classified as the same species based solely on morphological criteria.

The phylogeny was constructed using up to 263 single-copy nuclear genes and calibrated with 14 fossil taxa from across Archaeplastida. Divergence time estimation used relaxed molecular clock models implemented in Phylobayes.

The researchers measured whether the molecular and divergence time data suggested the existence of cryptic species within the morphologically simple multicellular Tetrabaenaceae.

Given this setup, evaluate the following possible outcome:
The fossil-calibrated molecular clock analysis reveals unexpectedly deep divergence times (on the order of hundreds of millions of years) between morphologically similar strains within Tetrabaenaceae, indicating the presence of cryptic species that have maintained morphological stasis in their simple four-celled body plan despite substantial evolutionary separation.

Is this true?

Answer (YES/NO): NO